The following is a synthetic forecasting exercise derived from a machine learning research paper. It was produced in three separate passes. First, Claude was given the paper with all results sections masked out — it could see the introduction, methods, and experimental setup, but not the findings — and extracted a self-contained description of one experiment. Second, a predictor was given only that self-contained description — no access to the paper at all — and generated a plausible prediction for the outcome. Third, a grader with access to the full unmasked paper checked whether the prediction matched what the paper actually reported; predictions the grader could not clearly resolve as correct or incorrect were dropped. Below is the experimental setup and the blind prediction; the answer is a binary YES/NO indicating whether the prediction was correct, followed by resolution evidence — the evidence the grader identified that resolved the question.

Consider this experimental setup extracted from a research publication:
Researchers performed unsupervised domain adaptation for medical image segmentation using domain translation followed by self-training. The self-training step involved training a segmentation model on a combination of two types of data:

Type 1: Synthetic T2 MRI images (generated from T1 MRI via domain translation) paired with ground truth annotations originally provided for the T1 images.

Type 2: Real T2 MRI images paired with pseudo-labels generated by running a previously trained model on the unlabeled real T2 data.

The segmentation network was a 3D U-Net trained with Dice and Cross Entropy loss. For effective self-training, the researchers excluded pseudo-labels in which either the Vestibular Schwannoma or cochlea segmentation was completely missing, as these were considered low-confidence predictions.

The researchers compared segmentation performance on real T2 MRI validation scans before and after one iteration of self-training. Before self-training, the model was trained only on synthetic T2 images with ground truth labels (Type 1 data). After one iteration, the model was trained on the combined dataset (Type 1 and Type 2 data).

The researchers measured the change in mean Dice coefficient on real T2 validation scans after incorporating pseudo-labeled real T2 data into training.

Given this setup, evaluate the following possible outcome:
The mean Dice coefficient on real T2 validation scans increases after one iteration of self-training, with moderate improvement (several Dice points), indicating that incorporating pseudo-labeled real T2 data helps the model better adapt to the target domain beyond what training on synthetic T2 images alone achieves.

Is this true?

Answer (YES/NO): YES